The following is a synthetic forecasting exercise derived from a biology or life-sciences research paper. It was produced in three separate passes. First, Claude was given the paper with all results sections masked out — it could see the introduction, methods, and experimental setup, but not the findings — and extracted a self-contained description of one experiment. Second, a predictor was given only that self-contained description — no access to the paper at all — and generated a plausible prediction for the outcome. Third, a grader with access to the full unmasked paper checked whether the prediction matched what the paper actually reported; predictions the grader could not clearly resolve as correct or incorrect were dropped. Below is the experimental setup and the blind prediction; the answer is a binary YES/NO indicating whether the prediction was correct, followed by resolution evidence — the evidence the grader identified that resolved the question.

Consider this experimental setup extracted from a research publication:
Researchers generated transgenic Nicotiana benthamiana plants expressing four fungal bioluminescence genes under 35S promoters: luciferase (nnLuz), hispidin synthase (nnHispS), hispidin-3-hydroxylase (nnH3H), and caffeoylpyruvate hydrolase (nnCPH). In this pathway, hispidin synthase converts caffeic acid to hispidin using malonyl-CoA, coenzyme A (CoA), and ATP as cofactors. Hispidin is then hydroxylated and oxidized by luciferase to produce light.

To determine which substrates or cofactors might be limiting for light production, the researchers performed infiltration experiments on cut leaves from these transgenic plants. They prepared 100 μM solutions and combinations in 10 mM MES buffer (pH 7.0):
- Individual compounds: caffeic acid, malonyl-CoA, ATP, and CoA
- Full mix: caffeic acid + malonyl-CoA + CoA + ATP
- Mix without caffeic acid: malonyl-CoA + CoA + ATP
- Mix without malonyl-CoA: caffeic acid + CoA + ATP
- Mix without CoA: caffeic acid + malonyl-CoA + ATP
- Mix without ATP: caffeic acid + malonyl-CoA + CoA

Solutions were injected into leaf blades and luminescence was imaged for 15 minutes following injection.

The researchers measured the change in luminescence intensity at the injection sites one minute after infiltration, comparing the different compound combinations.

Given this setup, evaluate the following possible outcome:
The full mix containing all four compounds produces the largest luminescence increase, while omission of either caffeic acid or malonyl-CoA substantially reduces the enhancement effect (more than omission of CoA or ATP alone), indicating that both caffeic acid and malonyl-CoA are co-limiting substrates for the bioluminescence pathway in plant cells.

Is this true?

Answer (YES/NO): NO